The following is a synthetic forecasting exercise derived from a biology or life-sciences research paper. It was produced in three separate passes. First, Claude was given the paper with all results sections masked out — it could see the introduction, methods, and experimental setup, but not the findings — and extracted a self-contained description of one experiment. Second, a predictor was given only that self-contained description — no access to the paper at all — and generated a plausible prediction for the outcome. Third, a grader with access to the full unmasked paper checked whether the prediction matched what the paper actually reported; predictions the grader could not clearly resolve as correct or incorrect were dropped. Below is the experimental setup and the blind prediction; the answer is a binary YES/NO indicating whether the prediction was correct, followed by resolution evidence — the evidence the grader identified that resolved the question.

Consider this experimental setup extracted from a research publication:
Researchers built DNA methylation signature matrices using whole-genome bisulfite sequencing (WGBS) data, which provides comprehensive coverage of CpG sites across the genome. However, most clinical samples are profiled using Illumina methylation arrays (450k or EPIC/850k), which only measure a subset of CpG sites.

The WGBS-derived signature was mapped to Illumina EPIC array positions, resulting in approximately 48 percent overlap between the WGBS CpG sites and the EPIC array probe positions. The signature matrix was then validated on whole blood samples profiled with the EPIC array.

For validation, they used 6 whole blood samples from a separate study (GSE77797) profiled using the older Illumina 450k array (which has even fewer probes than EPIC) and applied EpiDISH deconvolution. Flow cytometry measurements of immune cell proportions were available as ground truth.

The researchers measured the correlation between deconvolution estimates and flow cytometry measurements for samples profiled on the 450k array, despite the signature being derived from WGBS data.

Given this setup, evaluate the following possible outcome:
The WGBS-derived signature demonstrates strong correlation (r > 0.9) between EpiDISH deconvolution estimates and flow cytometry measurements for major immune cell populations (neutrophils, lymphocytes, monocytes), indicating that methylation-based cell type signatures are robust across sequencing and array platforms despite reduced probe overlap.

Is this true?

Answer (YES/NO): YES